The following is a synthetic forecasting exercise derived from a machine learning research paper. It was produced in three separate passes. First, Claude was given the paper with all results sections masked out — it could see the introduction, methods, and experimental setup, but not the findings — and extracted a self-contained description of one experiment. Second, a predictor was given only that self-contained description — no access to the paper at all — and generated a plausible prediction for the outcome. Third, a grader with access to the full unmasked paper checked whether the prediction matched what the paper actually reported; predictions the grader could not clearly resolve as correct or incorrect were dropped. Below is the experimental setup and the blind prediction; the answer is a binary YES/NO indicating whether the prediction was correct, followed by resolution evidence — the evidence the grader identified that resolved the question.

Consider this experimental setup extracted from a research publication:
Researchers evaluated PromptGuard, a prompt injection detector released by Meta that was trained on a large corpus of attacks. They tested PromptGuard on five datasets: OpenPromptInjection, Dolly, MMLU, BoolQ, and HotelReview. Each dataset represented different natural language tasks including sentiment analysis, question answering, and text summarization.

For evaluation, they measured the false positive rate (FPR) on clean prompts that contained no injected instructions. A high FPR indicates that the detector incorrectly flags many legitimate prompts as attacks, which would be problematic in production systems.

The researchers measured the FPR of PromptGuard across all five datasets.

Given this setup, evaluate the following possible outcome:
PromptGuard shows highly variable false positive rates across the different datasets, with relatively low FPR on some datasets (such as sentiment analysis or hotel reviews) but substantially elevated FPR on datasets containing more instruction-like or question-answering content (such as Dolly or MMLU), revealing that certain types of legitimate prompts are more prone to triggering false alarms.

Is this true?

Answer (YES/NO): NO